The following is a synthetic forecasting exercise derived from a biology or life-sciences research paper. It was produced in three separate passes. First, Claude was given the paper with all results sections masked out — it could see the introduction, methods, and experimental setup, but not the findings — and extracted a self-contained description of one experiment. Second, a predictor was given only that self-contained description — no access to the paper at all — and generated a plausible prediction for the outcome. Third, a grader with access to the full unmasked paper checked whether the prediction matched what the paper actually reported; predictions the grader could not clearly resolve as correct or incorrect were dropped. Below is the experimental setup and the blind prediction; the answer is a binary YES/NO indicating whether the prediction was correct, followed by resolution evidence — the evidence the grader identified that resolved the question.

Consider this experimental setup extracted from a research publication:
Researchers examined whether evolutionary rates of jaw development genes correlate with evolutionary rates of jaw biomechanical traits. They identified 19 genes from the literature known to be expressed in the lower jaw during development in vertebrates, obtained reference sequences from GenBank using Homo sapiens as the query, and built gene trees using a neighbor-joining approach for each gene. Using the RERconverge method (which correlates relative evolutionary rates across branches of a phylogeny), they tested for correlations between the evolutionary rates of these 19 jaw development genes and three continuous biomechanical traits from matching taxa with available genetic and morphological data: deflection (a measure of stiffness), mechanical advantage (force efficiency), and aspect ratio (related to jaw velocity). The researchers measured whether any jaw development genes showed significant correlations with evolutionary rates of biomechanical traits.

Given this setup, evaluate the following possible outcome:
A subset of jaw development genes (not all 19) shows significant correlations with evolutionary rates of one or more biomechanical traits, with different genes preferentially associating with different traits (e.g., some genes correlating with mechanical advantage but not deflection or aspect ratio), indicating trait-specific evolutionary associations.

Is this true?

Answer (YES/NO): YES